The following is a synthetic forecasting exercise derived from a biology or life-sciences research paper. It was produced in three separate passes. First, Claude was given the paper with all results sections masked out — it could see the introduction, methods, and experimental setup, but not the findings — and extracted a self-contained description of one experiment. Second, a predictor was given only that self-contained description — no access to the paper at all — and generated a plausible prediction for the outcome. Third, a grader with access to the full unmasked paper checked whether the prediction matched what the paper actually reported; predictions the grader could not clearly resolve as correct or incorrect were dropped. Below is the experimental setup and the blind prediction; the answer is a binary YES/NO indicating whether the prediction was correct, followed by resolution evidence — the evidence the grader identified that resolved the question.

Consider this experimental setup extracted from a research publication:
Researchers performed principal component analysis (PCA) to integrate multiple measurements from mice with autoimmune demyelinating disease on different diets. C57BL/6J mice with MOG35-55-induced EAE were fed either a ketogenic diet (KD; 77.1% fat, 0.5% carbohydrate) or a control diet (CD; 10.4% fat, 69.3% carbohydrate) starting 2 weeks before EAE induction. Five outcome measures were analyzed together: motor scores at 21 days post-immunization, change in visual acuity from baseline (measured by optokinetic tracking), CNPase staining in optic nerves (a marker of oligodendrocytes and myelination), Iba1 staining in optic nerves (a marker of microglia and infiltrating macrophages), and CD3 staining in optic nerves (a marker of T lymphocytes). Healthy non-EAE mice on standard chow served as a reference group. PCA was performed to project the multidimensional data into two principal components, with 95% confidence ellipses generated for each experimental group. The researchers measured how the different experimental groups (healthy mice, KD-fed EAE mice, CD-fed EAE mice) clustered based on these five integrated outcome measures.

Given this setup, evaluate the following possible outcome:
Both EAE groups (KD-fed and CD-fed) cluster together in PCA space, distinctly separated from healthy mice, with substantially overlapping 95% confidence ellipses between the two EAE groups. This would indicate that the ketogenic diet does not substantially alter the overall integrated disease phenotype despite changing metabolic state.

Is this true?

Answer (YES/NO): NO